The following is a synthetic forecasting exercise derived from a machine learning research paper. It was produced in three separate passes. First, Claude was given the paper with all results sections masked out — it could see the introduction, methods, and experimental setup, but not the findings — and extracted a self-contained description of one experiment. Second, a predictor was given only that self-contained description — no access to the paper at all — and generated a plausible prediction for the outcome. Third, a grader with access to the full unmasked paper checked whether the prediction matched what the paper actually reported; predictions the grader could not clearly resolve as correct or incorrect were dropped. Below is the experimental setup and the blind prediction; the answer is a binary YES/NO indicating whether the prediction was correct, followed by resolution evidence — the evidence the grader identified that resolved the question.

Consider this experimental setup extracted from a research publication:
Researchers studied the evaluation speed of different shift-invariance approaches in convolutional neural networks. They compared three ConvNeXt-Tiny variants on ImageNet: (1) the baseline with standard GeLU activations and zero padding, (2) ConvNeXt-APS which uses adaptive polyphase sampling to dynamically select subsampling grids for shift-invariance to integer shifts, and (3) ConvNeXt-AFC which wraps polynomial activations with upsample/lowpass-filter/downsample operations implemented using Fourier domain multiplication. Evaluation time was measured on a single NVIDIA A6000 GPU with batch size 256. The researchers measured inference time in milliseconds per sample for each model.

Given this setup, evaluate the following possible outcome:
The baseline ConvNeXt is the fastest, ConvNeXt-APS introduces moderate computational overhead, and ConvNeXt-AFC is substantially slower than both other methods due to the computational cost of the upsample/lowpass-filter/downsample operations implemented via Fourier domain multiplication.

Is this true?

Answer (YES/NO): YES